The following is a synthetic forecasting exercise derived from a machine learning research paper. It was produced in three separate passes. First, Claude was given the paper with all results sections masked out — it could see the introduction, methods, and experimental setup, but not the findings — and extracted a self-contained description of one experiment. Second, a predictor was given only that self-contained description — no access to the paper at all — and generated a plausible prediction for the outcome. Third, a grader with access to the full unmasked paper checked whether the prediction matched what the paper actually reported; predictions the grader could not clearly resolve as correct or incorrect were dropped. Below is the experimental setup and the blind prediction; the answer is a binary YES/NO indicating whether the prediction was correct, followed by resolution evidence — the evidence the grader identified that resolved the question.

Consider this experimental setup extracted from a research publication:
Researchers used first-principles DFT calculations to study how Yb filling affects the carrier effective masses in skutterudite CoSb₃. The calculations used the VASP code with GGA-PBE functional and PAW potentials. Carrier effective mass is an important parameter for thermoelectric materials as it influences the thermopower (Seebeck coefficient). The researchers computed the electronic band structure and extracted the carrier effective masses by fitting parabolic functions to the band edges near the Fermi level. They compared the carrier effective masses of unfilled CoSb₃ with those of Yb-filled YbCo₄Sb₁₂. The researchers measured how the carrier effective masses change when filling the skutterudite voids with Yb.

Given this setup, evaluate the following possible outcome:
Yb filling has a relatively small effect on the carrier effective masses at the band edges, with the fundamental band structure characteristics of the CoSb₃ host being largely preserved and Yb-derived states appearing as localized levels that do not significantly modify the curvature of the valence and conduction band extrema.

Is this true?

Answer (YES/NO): NO